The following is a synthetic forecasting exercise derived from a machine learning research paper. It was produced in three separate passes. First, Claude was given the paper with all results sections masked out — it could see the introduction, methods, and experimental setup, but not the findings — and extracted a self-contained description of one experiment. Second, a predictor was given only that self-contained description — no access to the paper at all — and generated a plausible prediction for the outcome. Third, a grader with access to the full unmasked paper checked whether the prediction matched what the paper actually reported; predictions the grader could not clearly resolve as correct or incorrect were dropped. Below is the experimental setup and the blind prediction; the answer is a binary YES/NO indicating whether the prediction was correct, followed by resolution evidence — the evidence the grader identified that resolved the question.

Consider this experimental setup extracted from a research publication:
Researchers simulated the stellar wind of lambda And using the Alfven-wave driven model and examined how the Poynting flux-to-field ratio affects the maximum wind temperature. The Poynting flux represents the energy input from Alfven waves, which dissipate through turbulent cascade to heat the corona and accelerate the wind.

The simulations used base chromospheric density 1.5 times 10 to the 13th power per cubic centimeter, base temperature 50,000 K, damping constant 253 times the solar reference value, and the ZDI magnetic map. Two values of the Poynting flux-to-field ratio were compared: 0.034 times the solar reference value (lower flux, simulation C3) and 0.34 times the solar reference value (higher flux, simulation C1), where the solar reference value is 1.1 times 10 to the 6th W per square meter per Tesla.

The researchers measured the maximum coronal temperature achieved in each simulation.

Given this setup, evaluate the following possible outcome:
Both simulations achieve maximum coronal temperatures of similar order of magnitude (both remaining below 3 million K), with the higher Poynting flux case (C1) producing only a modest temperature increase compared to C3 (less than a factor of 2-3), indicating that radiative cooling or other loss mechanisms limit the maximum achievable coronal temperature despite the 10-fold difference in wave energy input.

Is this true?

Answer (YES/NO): YES